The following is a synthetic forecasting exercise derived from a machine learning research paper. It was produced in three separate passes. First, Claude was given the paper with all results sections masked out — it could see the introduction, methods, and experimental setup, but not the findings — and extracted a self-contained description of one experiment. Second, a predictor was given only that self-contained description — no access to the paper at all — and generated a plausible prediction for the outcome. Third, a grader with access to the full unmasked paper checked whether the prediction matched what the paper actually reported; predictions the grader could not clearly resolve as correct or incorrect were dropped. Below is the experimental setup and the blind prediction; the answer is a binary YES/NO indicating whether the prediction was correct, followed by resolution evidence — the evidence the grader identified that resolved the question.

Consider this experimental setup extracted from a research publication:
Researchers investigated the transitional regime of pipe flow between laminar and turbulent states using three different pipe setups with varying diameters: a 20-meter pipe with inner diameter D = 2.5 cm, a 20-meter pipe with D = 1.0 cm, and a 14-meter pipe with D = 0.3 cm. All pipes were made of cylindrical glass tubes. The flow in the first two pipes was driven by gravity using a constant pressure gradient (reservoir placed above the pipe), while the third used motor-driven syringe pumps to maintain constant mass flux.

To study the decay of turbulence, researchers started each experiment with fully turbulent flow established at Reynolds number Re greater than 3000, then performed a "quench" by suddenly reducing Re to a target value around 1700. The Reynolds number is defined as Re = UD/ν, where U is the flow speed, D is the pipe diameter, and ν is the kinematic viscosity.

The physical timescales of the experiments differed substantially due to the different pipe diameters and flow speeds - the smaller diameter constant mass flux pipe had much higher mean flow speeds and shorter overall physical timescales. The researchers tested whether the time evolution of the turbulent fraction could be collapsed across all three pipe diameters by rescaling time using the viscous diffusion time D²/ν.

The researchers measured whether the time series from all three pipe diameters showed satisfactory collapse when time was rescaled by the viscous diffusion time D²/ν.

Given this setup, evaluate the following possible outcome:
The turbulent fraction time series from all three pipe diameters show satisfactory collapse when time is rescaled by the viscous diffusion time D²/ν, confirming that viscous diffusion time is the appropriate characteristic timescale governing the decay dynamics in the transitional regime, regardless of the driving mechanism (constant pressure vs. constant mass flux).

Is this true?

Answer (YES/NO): YES